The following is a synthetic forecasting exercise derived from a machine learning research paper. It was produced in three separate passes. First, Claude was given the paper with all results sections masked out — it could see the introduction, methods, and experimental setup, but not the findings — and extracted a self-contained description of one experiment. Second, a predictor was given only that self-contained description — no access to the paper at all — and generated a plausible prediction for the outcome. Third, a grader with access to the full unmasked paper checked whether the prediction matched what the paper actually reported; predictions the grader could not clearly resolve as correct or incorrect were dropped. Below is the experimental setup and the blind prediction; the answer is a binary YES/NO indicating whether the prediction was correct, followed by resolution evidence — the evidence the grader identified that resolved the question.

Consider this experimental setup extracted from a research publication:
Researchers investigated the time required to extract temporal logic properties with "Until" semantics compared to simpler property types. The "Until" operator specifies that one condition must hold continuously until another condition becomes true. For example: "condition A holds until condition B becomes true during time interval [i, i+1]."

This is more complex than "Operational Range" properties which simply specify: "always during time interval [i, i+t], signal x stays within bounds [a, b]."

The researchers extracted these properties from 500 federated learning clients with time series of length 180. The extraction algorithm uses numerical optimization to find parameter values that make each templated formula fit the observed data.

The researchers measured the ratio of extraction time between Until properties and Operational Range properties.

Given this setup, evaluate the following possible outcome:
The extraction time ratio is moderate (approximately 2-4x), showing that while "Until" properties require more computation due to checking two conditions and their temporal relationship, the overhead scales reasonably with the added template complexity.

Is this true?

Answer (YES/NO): YES